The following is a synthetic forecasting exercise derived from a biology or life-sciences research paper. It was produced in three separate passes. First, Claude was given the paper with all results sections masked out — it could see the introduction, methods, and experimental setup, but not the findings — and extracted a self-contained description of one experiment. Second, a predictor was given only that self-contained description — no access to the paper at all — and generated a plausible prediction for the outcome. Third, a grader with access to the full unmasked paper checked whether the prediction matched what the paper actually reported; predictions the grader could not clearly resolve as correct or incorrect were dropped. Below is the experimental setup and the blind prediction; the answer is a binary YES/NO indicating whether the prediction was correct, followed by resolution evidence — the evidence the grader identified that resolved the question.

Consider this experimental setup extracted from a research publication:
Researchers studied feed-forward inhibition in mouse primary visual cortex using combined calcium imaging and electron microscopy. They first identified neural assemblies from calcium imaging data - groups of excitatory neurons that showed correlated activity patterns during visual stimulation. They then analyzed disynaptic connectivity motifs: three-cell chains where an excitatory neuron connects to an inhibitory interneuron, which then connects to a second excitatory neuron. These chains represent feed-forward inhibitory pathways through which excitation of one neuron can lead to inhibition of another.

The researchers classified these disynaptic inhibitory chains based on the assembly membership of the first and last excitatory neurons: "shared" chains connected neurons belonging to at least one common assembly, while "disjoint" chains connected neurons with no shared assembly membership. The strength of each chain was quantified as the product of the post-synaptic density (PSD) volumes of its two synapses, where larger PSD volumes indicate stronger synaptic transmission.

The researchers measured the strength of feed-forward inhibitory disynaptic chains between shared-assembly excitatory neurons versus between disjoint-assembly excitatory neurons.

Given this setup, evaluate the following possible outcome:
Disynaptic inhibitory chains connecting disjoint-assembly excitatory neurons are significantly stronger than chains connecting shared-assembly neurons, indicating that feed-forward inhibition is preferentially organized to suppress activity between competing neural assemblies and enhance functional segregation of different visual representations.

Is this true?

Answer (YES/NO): YES